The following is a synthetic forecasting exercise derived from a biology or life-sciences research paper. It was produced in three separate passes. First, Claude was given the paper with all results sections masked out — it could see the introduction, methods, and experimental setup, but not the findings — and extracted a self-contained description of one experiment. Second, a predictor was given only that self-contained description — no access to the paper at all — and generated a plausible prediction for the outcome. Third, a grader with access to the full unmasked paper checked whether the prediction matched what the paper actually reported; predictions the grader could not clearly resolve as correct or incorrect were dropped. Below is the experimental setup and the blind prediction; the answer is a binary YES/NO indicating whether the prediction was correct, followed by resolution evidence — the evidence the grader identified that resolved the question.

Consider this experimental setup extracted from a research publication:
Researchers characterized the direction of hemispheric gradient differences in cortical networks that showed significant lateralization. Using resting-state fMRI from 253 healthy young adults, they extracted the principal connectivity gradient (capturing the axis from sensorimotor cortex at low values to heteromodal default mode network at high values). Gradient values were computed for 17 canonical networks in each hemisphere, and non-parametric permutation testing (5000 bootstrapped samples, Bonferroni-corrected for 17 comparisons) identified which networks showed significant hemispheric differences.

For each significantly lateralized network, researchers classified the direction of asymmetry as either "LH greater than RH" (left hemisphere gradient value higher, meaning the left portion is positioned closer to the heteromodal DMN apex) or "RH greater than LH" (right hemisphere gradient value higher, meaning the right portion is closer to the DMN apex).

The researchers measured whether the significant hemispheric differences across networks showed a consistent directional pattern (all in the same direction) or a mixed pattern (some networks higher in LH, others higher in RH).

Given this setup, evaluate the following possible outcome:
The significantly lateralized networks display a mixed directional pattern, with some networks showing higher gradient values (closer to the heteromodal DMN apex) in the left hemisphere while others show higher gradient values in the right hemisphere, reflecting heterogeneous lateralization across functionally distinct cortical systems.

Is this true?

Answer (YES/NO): YES